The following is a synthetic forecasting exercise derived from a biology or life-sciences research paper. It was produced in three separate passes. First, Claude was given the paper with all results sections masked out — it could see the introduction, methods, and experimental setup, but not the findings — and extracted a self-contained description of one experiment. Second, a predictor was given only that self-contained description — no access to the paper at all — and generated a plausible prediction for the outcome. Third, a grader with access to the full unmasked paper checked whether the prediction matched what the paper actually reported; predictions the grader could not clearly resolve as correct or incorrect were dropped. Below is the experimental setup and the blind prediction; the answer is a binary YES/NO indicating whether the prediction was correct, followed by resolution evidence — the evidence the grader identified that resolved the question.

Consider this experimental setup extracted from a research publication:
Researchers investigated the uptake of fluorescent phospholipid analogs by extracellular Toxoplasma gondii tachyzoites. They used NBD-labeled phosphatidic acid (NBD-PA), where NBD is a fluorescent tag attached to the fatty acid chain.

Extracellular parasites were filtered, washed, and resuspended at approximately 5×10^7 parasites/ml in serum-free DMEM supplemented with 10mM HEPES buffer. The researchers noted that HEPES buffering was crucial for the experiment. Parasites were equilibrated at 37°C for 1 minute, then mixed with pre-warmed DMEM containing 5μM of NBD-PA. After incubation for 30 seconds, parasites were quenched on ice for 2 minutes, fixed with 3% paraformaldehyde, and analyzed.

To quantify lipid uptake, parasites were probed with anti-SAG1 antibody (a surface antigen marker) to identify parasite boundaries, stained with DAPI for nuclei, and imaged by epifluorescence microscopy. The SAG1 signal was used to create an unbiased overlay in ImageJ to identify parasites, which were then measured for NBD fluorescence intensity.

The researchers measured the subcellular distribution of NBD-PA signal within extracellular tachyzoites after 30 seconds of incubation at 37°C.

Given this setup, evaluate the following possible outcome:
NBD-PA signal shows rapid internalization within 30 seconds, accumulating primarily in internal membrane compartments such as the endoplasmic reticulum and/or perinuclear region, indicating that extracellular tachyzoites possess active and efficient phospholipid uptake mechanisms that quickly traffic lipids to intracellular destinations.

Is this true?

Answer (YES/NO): NO